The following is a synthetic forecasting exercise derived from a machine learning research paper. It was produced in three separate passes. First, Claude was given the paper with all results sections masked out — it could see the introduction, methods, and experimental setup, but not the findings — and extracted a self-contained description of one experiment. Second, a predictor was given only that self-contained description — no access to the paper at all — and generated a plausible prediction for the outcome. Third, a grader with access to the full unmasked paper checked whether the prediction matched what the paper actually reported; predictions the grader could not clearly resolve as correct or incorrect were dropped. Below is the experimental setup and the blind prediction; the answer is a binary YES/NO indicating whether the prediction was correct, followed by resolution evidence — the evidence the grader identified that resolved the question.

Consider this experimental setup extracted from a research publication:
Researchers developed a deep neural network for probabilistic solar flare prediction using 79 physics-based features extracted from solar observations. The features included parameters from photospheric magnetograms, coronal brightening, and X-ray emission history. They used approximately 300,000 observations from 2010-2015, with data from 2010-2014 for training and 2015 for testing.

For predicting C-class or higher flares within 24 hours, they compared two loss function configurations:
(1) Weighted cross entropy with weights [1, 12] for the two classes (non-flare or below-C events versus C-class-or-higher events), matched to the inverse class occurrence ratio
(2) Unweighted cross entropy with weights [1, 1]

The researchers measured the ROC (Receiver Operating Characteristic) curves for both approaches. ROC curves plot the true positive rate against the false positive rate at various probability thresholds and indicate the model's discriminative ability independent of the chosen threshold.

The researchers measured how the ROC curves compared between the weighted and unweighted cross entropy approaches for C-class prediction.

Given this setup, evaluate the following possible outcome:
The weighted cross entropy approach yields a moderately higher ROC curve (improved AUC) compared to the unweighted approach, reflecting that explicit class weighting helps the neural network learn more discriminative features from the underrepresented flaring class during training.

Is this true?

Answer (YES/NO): NO